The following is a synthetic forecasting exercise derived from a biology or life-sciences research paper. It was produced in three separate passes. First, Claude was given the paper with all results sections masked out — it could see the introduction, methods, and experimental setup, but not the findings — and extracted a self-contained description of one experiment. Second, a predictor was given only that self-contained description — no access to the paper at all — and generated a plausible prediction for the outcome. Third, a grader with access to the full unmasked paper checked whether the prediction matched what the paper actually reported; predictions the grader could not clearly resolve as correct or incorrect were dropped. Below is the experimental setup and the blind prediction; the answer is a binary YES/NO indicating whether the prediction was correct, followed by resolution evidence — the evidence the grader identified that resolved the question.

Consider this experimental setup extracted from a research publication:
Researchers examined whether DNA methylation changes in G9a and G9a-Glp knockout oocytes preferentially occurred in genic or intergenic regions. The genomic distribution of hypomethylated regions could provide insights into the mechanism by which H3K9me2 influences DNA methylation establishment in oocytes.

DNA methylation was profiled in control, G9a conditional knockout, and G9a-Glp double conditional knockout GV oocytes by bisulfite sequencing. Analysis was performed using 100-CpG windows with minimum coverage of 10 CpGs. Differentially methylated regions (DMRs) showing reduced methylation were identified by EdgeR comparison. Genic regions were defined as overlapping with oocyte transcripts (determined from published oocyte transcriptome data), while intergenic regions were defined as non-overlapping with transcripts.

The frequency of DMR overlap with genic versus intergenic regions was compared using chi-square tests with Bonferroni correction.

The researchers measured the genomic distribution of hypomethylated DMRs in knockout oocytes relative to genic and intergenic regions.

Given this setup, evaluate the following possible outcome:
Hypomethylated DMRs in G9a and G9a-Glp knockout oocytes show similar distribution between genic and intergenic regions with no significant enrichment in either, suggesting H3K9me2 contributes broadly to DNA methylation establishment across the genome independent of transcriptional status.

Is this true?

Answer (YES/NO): NO